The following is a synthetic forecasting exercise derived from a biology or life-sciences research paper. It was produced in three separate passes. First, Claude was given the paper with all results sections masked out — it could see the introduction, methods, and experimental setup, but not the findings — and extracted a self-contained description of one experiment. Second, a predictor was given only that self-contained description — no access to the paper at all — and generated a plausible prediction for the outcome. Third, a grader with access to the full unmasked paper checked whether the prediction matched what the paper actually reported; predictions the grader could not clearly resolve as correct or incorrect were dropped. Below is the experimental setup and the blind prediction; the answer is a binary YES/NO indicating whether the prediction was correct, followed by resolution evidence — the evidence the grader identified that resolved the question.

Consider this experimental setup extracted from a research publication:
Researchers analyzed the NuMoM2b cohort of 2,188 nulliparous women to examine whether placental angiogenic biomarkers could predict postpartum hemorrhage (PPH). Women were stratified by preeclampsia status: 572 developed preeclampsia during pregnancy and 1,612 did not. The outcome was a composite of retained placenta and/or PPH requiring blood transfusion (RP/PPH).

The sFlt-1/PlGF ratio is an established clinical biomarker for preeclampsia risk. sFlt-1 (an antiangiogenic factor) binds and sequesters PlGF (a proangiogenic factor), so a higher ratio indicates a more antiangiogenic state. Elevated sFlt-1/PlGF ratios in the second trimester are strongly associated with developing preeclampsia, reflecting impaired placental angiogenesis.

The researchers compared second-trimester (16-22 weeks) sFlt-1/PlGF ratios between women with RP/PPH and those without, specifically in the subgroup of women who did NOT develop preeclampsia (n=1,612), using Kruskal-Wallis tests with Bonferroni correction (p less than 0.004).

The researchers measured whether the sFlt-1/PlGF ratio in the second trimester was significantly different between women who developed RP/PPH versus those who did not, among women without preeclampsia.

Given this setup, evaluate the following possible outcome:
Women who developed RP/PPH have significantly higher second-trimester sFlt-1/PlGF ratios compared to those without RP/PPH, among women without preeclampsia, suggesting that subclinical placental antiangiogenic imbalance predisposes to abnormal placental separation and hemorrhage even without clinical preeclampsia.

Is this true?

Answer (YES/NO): NO